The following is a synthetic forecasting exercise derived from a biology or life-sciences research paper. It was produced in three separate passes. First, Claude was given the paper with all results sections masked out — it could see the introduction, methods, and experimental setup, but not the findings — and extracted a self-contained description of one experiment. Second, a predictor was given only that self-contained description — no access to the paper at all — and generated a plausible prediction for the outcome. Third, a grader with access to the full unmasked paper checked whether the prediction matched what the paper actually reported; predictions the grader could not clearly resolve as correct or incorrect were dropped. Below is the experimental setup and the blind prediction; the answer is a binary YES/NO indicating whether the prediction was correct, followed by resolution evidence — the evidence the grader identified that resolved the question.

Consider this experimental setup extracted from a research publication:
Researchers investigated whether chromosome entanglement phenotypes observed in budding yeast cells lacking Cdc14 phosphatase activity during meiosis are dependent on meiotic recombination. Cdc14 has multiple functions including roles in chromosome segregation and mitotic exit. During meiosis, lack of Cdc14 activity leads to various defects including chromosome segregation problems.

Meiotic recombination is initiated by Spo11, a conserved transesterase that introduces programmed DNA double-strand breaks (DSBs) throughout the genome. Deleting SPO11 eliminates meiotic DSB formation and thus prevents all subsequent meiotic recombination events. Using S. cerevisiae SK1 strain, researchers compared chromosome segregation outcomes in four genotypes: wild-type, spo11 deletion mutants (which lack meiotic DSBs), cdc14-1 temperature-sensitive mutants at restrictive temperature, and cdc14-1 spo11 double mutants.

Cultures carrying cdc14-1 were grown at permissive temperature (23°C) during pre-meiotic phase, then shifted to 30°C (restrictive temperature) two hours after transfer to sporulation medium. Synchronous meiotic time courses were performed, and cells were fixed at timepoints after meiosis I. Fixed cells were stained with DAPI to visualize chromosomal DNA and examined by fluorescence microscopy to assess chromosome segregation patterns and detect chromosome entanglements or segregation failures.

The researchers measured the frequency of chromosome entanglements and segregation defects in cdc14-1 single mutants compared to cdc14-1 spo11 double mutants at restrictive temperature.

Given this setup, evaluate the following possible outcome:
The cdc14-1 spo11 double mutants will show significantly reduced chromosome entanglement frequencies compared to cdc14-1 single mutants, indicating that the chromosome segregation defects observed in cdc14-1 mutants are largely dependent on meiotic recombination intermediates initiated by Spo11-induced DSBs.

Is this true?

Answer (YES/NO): YES